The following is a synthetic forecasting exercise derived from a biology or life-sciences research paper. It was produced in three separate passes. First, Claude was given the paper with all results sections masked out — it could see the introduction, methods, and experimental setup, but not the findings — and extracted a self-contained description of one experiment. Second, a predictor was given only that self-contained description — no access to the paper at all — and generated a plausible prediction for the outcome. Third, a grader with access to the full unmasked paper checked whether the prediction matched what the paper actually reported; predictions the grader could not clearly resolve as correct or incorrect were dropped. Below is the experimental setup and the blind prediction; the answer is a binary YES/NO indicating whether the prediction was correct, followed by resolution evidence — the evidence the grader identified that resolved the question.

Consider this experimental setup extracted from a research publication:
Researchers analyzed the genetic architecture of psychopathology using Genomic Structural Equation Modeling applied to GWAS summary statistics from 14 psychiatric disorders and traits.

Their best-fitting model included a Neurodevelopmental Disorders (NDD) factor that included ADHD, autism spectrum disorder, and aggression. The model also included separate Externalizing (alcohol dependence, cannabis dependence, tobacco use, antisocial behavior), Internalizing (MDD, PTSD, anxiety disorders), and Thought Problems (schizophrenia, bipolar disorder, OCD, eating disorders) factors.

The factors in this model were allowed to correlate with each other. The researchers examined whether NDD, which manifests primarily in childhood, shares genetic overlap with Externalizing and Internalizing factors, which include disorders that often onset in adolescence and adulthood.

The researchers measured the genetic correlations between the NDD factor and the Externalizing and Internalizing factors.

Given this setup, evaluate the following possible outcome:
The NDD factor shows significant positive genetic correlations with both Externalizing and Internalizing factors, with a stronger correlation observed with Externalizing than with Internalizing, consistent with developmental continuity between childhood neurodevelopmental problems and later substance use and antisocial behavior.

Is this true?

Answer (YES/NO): NO